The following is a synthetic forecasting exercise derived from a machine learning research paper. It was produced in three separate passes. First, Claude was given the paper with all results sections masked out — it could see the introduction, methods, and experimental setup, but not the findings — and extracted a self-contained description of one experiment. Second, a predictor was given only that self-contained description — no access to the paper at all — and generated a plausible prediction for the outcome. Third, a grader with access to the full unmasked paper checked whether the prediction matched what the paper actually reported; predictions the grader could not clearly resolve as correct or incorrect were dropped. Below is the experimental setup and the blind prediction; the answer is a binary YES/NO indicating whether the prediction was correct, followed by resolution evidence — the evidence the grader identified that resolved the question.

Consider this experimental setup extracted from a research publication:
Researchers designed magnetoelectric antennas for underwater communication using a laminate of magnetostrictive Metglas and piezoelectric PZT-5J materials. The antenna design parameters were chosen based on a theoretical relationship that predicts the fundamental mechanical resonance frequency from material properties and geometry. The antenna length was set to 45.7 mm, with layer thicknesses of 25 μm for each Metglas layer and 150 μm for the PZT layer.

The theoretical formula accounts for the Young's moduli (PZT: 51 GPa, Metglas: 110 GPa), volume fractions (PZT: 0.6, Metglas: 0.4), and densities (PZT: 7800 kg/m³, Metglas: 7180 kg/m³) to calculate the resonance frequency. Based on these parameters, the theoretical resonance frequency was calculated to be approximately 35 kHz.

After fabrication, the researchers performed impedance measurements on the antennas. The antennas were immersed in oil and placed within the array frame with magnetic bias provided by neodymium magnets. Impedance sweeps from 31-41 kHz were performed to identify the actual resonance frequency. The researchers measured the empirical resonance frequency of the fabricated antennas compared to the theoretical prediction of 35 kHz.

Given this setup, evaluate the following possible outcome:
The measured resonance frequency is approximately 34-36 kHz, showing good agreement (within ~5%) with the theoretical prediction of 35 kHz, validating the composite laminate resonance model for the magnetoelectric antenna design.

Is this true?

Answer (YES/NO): YES